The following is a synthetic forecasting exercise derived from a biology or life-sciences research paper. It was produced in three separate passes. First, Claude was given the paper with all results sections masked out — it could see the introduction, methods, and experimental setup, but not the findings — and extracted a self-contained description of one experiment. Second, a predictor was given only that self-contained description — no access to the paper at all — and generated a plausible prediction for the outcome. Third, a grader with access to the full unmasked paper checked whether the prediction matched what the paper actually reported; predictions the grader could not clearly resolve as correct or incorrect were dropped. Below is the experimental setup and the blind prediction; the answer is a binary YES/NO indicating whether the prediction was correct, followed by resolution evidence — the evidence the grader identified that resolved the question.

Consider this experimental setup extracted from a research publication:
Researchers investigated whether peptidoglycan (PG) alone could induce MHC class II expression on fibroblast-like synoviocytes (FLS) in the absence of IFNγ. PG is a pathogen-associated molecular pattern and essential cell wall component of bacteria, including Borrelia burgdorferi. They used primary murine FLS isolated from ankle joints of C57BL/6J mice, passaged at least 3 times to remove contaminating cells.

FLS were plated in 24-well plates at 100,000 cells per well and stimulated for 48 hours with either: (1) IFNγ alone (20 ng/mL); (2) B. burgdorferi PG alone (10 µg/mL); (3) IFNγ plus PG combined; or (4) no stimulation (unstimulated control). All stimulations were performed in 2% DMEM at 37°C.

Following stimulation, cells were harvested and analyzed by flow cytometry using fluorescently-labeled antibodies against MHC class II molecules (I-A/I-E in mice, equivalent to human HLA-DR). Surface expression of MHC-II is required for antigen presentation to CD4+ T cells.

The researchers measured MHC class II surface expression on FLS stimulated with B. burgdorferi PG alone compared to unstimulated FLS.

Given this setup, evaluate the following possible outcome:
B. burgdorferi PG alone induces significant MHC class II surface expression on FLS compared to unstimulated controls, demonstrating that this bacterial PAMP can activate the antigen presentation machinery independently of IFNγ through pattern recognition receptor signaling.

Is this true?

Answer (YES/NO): NO